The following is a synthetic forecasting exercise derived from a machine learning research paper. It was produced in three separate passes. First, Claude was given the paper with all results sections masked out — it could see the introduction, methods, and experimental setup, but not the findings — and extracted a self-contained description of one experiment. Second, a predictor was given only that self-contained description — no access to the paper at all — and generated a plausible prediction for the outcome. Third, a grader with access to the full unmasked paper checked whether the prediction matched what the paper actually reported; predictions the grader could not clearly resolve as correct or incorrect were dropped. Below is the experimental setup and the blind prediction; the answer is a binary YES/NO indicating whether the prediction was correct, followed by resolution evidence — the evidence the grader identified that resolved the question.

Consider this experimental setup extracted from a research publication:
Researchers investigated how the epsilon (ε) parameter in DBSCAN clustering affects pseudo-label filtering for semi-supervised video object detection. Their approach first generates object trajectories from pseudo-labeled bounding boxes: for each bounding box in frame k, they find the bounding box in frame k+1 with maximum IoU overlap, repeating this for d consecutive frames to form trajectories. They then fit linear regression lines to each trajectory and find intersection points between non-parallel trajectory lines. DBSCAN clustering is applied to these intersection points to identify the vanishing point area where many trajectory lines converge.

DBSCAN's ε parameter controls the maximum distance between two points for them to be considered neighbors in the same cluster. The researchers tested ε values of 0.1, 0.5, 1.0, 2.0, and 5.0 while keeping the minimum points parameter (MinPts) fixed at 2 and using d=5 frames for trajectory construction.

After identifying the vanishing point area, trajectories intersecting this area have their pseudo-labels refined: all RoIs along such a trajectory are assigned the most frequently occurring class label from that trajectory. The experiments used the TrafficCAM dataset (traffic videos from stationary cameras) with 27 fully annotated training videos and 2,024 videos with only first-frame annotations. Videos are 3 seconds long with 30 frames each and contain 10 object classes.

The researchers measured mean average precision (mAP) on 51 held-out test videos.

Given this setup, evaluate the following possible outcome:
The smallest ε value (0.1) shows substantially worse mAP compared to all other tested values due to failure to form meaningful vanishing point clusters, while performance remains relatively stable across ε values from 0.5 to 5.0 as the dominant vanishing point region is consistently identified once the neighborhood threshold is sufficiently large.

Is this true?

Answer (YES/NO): NO